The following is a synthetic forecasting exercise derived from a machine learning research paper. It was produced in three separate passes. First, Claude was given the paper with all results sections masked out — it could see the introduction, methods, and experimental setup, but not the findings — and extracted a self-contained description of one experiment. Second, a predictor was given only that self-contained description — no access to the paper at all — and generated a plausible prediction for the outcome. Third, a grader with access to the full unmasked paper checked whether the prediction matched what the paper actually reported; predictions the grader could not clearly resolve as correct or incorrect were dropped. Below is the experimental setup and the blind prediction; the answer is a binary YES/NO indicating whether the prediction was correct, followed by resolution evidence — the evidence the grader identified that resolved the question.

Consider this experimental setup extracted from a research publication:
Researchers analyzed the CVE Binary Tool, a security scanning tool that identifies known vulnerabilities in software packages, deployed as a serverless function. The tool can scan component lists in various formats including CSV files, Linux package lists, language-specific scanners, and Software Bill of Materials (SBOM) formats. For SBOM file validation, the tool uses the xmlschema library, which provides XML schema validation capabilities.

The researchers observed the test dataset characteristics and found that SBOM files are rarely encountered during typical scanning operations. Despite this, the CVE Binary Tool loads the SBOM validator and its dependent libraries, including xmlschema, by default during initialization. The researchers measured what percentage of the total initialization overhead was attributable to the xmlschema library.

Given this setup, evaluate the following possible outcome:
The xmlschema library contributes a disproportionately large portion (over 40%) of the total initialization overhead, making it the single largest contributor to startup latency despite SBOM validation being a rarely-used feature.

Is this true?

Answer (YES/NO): NO